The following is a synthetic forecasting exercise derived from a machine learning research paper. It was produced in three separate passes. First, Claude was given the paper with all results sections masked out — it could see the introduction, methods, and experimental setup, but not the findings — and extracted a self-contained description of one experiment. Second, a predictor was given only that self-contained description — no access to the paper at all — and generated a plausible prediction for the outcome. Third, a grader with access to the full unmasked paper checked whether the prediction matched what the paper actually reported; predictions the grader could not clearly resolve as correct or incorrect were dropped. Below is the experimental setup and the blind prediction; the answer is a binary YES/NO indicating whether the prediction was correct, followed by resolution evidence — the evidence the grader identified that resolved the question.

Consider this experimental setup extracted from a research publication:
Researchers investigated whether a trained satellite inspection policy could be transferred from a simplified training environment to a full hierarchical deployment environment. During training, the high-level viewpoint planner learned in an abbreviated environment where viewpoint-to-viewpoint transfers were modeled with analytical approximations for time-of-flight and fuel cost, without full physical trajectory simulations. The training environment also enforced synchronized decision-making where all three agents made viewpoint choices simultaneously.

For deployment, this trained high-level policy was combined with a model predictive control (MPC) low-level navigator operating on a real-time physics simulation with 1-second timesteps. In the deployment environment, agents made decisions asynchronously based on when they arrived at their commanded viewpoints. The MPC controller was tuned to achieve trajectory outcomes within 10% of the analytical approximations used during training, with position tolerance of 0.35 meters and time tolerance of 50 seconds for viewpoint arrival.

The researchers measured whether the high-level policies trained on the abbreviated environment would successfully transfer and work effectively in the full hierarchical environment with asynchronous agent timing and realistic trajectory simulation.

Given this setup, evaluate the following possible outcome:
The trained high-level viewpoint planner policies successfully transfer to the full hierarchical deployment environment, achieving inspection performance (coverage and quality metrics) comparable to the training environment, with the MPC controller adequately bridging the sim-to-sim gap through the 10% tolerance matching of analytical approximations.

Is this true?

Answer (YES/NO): YES